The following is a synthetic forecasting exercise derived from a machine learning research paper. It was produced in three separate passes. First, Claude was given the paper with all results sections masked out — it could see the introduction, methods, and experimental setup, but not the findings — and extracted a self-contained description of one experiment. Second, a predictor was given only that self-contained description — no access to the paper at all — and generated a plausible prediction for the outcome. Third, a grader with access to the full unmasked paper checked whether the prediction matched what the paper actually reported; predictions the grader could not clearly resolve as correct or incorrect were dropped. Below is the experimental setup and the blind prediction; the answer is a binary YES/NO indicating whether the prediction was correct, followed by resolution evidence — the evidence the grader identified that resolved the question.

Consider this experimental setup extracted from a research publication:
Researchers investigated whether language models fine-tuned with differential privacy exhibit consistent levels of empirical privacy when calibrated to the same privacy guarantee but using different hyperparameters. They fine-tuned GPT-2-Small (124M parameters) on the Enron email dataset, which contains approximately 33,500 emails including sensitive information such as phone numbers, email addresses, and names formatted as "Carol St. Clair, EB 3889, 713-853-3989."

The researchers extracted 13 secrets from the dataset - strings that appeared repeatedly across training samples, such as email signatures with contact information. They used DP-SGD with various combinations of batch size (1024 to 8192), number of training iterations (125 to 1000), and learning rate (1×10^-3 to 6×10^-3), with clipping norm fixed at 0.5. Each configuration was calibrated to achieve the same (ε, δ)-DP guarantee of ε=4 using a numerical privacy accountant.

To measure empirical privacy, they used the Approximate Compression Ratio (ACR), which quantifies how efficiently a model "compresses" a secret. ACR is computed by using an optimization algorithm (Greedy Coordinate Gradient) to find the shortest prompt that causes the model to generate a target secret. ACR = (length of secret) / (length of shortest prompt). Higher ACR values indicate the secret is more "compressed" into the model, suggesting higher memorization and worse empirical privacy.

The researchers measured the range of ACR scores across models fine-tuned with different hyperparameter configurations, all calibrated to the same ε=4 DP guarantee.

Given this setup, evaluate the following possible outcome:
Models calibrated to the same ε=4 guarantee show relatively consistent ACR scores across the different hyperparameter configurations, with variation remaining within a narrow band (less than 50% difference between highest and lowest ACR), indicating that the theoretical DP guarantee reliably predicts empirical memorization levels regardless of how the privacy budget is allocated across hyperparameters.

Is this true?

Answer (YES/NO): NO